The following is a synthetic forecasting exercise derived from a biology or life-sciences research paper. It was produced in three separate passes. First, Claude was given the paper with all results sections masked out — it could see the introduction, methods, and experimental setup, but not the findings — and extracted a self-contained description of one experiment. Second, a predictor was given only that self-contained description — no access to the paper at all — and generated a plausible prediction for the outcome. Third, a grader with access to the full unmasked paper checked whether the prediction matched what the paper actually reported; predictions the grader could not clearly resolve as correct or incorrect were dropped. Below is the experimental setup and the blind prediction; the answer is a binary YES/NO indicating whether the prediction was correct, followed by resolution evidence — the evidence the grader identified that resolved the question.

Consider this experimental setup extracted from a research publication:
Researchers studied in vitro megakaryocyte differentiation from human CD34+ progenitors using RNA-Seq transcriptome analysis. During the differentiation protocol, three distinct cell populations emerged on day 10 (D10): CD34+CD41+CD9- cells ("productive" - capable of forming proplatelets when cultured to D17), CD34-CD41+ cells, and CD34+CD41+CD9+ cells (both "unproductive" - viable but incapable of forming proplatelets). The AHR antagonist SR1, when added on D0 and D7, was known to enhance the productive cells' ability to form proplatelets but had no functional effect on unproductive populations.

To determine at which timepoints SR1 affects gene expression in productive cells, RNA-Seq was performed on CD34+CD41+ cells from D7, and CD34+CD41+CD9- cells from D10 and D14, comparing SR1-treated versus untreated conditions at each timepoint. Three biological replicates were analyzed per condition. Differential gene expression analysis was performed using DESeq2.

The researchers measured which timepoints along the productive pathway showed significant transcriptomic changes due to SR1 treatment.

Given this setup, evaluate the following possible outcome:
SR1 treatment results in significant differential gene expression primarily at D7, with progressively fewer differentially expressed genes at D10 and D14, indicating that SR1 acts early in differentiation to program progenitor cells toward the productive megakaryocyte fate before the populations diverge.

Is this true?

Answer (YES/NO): NO